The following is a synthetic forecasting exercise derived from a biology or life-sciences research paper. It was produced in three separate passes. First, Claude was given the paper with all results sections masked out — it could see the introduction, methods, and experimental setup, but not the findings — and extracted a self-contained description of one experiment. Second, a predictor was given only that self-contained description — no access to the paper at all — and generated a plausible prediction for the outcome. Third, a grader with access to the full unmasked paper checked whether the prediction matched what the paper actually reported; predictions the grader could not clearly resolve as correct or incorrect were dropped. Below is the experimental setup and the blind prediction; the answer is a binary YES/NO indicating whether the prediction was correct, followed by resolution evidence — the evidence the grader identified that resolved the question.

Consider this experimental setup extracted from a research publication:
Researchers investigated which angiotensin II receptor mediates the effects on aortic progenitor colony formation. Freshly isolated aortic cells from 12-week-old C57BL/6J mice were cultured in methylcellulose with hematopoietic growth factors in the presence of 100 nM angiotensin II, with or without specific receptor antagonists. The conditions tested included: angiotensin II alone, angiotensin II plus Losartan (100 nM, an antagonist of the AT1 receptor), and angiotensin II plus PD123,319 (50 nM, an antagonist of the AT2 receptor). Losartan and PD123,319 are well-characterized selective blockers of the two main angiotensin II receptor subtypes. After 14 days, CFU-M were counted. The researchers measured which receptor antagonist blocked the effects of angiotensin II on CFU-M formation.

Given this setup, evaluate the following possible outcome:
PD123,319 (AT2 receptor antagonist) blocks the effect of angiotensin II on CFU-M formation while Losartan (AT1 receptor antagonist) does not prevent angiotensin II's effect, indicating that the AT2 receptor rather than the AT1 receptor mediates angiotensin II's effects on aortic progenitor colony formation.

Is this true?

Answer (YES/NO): NO